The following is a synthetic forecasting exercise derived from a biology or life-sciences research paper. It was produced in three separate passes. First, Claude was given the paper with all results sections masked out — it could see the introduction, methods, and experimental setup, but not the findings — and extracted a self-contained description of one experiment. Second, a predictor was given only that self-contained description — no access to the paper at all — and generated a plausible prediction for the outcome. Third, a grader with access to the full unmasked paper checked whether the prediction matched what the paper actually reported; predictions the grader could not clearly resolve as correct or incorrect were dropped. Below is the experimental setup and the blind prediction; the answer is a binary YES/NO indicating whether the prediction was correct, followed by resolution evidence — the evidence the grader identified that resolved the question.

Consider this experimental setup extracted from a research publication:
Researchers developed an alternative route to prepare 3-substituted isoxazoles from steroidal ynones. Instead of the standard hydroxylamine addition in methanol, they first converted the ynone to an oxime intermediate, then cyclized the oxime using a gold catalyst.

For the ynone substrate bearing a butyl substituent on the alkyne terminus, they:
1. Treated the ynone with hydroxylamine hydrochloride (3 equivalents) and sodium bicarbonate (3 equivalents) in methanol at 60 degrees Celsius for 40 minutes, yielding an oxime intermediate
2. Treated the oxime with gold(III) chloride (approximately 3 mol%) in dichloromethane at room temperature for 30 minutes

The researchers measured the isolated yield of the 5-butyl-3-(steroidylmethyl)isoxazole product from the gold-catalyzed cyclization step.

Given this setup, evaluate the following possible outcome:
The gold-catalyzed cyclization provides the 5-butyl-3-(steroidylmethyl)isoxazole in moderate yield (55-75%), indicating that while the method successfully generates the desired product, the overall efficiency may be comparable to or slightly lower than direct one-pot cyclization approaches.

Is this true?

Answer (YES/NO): NO